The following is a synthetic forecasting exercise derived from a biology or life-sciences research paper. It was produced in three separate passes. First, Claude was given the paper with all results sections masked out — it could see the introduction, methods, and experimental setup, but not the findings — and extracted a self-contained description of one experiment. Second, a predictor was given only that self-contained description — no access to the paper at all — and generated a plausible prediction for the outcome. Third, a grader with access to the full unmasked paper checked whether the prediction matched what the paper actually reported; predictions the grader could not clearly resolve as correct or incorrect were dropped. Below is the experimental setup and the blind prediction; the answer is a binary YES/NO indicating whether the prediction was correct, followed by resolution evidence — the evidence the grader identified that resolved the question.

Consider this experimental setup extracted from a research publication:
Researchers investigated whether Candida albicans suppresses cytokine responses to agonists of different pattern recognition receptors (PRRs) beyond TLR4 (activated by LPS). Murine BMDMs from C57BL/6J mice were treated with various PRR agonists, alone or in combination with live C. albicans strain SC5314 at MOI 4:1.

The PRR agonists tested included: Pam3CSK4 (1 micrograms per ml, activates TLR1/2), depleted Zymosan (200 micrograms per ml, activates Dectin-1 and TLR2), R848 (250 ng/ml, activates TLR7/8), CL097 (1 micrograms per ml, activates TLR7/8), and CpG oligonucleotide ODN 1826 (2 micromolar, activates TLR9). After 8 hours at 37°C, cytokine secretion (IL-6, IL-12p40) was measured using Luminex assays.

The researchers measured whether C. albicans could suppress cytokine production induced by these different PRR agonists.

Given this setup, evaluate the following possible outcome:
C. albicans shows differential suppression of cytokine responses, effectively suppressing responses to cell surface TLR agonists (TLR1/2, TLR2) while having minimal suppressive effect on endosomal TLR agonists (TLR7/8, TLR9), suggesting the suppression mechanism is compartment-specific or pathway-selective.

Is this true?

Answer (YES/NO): NO